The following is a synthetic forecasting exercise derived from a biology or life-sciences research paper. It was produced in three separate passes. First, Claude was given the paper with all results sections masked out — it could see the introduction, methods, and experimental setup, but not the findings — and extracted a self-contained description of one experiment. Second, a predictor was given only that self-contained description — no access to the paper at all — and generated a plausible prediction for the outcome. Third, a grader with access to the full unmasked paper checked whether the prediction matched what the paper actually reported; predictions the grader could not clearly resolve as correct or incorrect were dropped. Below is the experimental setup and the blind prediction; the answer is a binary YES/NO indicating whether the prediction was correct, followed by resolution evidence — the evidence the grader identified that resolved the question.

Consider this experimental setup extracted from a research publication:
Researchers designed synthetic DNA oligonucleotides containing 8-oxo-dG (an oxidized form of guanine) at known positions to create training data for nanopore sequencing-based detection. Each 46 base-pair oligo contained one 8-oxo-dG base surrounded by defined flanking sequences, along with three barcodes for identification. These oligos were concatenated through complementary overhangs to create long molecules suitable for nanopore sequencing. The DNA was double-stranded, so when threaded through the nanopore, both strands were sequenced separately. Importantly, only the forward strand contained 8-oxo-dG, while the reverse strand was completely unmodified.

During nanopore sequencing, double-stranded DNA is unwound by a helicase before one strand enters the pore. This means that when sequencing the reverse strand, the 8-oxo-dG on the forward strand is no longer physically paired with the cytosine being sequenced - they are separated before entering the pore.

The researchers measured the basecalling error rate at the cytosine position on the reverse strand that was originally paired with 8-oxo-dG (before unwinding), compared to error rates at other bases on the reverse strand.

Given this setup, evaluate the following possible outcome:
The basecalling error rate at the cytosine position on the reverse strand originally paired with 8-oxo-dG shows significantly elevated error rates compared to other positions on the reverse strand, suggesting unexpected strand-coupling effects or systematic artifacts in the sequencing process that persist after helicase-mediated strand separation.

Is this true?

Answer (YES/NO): YES